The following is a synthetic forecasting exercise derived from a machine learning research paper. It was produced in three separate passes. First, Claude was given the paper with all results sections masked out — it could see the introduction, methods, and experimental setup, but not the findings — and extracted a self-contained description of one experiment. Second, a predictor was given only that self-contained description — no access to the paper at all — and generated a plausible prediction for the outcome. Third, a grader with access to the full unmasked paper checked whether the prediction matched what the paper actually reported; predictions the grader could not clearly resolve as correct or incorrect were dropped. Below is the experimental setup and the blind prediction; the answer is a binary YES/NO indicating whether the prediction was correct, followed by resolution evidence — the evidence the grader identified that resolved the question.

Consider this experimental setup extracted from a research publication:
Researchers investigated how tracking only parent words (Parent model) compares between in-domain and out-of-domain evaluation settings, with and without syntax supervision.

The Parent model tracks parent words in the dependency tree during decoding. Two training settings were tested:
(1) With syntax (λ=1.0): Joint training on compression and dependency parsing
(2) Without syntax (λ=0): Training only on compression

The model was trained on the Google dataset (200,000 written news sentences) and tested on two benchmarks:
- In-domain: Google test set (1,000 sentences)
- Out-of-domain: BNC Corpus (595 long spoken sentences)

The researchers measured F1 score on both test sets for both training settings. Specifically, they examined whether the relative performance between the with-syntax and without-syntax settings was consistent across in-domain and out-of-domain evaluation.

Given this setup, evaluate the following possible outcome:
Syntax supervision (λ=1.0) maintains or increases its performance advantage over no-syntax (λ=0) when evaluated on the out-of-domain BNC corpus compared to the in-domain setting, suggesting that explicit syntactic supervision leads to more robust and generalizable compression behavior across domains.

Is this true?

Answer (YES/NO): NO